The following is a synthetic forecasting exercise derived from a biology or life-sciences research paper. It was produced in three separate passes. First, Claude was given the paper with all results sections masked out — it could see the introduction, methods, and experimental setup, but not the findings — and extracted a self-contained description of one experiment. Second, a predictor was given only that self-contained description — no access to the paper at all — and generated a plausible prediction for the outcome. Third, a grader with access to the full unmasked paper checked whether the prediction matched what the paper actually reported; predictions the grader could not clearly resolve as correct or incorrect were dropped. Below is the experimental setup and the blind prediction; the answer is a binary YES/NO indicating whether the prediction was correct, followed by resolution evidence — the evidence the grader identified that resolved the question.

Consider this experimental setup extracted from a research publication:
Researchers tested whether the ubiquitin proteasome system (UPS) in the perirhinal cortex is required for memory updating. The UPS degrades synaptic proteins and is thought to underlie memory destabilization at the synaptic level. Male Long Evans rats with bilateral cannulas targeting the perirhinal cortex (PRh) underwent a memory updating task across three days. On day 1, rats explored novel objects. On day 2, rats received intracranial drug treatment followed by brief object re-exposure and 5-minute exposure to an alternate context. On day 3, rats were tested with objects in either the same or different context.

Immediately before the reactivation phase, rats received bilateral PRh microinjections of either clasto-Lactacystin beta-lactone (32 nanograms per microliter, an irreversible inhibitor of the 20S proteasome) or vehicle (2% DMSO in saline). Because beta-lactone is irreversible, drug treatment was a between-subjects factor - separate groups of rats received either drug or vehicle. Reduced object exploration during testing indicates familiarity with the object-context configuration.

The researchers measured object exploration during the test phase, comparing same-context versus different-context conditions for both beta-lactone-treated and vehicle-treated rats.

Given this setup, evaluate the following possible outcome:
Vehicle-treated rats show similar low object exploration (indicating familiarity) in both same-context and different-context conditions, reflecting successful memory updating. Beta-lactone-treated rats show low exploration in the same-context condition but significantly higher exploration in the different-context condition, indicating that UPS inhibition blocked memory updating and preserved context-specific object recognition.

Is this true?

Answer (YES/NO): NO